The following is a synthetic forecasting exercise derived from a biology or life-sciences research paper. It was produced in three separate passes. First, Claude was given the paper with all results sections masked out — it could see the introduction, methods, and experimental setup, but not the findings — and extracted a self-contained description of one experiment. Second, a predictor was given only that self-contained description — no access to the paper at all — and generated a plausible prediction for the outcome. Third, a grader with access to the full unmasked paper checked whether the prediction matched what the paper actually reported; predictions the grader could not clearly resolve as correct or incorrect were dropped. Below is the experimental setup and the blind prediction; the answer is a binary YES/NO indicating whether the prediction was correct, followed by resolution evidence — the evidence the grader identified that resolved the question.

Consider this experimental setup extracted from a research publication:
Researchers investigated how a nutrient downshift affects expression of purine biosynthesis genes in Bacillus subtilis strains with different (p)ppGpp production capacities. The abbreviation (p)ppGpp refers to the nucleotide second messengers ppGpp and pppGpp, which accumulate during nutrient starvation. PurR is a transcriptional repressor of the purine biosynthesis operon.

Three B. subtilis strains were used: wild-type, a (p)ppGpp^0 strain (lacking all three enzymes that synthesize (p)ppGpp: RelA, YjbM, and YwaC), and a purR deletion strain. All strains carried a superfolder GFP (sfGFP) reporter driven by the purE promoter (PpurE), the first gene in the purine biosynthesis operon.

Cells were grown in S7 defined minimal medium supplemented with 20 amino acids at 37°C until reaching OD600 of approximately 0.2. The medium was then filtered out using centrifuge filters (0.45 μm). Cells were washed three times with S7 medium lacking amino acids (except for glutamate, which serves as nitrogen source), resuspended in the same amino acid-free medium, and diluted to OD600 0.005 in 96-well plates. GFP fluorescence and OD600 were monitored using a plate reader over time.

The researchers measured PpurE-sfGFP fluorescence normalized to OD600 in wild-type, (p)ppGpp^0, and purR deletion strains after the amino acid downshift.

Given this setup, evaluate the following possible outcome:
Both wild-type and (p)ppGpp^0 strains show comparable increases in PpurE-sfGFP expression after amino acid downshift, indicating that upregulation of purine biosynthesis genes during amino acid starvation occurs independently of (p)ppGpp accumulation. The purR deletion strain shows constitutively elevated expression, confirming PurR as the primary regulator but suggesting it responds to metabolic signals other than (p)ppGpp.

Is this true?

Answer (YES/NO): NO